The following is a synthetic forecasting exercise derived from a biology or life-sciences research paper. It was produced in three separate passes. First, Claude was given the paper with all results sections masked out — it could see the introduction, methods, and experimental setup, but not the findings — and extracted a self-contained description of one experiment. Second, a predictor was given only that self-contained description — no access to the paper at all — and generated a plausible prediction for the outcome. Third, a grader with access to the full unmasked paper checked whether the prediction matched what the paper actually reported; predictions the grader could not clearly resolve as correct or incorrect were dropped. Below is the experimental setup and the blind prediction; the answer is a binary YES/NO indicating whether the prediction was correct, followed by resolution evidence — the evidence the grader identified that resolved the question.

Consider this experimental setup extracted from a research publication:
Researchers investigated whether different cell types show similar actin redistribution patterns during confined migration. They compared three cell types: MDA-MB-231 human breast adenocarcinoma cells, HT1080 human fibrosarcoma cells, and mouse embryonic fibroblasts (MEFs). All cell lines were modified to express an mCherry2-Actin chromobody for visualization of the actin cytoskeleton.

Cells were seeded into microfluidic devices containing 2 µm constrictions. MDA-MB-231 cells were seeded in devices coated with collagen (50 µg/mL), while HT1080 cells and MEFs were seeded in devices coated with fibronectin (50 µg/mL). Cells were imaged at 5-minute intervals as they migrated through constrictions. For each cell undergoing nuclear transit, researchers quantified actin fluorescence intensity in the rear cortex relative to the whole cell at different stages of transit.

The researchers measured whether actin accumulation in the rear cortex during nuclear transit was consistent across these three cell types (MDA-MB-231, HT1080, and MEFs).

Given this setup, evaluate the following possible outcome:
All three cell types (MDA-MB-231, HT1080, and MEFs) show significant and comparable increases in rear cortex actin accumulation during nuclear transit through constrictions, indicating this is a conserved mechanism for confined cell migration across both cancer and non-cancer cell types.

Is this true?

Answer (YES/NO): NO